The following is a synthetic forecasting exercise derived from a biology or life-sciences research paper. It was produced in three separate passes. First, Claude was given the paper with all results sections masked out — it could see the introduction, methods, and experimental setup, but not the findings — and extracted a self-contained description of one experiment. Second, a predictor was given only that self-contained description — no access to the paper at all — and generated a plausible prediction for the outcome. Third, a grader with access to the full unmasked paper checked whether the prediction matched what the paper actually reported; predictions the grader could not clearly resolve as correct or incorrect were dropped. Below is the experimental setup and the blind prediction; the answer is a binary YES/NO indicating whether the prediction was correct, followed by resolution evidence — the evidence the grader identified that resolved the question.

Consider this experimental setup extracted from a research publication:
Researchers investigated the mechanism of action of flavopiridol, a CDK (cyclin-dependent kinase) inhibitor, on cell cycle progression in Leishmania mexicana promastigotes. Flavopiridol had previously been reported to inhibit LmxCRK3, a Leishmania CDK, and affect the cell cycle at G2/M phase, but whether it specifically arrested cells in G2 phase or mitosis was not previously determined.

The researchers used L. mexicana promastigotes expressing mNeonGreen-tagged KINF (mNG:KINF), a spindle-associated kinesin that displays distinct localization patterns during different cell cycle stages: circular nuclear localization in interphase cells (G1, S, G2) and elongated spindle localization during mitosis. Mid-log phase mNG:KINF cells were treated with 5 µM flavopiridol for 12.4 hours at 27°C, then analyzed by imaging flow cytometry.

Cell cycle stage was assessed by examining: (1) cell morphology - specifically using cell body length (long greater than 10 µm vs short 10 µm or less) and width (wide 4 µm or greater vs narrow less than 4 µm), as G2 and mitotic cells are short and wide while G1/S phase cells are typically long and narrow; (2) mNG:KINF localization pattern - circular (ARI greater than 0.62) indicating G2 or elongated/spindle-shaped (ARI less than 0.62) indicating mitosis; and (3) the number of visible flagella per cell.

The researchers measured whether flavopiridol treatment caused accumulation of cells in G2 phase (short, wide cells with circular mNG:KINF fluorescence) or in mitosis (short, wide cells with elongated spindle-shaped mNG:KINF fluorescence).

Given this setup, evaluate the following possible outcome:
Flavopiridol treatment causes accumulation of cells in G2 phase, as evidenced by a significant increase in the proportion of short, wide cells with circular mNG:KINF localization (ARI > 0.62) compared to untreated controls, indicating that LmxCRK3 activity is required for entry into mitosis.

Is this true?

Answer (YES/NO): YES